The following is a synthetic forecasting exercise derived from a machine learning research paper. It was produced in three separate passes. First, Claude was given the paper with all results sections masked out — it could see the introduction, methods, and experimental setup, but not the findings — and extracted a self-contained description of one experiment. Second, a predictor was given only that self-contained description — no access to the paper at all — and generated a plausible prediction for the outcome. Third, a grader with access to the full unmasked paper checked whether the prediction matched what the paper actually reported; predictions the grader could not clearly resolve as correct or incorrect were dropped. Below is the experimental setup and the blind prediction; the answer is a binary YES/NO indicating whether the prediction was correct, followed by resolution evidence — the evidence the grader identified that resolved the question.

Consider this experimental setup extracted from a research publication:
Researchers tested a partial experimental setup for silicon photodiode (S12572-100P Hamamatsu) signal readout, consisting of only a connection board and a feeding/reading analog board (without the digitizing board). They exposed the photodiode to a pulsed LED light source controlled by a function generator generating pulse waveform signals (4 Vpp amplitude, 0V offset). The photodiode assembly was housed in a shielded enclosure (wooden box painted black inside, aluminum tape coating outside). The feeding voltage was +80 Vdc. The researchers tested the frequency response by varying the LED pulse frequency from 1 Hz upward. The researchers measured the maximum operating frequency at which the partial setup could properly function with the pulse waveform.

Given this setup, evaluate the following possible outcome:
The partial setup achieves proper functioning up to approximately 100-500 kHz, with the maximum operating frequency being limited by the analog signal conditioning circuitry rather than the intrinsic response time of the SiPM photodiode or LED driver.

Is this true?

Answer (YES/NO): NO